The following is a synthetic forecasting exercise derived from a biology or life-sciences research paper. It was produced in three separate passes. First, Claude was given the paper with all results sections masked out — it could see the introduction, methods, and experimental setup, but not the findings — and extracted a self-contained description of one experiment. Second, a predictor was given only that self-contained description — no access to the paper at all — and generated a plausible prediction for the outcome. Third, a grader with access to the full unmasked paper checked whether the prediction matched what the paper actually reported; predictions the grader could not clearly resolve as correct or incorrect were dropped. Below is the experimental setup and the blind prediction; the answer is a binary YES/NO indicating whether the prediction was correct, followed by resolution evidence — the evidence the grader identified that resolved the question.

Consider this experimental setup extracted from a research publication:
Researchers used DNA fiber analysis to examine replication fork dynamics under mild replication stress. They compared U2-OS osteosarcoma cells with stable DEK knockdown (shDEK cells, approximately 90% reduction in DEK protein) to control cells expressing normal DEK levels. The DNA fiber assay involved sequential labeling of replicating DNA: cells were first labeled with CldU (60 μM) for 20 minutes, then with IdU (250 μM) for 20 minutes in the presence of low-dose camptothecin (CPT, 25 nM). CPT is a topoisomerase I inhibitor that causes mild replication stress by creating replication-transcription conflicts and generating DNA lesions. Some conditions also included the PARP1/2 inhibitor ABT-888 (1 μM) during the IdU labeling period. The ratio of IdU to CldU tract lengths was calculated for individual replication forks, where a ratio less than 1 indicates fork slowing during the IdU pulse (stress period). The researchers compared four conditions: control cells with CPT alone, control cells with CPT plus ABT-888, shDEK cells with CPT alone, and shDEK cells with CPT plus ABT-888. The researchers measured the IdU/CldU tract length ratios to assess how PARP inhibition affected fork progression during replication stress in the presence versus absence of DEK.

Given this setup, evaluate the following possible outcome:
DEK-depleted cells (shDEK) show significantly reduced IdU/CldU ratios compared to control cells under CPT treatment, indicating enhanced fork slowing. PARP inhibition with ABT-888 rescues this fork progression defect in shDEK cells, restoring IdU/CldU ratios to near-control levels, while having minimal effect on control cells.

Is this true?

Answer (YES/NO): NO